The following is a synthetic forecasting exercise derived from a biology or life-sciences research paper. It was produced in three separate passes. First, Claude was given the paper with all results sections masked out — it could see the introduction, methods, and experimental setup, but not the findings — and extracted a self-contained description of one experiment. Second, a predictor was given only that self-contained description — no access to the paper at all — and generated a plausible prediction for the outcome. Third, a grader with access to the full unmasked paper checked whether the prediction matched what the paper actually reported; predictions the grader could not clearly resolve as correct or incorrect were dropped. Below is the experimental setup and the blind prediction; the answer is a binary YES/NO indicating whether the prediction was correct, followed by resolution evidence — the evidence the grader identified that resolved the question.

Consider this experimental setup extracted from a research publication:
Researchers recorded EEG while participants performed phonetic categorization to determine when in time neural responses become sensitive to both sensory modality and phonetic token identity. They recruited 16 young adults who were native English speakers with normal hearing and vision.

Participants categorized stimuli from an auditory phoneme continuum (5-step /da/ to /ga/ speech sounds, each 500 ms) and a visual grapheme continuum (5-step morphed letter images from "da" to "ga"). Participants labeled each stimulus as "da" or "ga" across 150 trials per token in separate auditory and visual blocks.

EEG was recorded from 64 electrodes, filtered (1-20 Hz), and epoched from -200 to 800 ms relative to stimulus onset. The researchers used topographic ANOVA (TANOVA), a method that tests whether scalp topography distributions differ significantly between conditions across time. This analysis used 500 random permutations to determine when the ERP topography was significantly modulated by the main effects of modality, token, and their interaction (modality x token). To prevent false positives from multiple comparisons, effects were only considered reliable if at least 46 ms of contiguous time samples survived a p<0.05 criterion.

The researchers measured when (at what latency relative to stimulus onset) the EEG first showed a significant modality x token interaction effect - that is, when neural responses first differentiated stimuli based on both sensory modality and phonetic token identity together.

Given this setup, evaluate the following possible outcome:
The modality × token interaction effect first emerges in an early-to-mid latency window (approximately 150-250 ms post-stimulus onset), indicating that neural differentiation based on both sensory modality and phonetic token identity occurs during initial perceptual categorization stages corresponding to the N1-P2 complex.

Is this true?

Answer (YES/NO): YES